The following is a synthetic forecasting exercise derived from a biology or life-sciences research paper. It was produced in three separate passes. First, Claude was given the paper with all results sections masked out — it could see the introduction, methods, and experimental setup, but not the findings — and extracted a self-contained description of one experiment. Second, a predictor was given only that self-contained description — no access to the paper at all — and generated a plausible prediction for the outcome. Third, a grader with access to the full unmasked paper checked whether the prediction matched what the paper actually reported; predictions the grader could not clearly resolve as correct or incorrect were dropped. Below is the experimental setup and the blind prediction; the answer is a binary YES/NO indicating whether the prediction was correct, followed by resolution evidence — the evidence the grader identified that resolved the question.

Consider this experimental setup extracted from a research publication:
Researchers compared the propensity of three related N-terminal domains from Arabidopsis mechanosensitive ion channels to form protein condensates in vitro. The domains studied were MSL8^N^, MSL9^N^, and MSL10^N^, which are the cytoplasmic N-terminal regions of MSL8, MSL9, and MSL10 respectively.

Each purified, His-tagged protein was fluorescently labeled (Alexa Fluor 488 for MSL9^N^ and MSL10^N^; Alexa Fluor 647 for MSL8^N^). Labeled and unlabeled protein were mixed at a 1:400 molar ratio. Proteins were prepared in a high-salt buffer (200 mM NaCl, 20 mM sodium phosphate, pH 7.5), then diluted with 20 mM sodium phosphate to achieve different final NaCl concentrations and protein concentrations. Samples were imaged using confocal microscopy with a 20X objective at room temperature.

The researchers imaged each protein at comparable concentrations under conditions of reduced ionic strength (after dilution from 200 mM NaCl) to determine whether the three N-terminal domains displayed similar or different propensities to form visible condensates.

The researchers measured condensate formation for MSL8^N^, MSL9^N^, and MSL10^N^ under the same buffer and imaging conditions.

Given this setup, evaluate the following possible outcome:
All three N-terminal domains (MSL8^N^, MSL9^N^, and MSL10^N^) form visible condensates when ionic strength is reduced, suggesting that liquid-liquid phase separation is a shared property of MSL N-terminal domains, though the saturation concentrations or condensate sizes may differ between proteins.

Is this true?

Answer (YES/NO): NO